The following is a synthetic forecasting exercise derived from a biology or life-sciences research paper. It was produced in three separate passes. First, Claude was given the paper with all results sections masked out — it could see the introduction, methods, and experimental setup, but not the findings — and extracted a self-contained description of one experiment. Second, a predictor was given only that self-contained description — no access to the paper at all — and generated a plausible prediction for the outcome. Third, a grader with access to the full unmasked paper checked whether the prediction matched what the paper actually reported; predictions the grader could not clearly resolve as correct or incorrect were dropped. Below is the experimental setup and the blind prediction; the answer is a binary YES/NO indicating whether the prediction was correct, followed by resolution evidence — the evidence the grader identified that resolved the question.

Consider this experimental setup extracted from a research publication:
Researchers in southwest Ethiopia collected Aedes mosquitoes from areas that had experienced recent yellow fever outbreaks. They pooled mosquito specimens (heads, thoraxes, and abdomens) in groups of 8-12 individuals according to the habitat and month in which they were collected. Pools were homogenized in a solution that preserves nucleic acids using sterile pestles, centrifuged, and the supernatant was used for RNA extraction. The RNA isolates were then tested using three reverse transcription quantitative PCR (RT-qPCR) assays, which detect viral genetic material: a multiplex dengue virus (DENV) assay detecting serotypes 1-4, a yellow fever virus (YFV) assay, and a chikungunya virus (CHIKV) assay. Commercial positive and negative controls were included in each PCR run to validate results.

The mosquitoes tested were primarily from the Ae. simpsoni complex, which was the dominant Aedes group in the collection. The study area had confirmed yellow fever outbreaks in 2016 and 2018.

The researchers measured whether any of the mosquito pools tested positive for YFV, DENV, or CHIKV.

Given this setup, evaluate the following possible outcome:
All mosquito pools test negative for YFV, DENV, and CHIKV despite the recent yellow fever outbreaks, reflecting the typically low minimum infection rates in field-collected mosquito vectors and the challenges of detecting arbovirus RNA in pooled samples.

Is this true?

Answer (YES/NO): YES